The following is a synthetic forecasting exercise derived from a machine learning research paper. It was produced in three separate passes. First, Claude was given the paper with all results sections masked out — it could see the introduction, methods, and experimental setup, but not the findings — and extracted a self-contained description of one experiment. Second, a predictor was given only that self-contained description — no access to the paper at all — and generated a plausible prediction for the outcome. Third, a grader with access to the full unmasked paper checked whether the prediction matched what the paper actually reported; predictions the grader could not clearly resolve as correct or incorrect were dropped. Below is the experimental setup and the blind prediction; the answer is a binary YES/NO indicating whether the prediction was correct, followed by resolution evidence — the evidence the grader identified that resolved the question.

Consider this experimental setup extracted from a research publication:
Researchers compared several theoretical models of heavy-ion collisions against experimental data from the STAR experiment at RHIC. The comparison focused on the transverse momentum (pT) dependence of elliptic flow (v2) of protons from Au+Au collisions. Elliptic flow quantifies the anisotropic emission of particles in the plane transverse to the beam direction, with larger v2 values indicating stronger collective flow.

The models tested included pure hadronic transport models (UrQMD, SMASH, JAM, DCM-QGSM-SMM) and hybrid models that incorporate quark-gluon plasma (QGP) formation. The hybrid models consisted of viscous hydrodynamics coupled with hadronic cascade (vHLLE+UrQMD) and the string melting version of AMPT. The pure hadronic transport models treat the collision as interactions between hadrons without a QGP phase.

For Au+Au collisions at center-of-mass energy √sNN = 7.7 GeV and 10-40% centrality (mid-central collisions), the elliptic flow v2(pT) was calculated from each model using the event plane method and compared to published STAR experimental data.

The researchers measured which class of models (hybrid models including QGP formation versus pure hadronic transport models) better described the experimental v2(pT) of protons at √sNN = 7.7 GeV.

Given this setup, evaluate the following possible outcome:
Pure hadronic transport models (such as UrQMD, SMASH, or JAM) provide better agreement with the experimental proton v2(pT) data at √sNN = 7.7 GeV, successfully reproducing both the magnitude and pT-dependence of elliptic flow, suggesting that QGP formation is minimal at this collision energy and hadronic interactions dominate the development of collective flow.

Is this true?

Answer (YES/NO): NO